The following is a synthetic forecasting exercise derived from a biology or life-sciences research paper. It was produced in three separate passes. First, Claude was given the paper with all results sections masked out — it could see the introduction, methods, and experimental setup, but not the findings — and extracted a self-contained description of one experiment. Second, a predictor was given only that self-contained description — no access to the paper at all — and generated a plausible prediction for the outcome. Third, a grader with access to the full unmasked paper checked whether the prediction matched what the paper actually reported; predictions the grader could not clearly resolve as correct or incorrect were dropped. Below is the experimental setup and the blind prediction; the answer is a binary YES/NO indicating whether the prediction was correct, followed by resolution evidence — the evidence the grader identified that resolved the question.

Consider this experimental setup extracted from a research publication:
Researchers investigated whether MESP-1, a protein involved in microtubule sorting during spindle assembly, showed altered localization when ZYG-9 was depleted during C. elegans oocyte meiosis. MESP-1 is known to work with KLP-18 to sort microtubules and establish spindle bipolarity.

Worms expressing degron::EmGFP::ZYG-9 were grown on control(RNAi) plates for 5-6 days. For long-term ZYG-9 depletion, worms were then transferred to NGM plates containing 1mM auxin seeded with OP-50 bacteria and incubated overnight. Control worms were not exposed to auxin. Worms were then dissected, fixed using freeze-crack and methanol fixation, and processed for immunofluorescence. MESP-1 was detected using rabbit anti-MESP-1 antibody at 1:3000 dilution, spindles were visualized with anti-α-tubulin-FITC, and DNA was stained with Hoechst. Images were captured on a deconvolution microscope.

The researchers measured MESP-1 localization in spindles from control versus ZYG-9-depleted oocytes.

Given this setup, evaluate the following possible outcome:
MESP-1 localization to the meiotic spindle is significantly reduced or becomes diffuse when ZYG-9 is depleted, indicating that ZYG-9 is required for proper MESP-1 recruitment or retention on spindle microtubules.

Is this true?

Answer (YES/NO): NO